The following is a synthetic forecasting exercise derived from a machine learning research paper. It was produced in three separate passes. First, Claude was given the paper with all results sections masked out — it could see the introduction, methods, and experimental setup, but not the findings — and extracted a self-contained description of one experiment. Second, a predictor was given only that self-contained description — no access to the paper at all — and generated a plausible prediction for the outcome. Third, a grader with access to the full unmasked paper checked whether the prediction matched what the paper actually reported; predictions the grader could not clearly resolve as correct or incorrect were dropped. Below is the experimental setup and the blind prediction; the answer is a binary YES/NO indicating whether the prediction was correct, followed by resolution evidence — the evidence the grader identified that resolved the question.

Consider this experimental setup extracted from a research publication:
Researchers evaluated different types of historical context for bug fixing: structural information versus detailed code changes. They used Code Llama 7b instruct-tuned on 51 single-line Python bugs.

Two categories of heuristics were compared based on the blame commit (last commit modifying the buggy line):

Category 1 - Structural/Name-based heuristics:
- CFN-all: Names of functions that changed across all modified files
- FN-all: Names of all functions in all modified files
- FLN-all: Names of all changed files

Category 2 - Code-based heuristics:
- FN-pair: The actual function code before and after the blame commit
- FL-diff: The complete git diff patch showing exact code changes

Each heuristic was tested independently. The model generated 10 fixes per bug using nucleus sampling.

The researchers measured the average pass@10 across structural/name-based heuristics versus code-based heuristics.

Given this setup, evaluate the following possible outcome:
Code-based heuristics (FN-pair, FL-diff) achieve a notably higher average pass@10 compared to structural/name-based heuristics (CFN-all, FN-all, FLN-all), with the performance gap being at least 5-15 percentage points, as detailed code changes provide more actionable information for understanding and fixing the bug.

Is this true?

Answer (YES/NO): NO